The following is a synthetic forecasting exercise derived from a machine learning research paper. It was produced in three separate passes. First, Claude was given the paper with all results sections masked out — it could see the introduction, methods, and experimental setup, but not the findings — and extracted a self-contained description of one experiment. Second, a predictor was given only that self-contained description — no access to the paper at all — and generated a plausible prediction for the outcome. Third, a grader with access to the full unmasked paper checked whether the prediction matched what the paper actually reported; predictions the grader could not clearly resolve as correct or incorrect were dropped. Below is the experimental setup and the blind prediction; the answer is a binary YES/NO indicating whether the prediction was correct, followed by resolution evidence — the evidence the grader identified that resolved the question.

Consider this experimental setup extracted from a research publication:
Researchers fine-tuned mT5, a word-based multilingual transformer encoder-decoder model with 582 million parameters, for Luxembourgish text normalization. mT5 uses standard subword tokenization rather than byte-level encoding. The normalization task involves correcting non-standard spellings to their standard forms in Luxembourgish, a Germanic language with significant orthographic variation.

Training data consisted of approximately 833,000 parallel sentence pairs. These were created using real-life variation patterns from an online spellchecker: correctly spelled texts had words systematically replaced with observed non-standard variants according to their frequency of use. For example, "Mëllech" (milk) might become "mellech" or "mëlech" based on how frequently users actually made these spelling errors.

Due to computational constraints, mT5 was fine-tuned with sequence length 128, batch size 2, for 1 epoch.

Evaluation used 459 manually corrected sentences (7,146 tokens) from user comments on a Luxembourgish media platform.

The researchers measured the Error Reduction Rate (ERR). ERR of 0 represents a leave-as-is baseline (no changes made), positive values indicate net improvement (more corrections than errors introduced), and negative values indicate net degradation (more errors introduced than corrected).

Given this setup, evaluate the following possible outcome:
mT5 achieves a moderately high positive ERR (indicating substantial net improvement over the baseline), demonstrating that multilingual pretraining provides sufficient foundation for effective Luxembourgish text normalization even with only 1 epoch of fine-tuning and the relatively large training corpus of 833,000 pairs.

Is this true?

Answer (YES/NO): NO